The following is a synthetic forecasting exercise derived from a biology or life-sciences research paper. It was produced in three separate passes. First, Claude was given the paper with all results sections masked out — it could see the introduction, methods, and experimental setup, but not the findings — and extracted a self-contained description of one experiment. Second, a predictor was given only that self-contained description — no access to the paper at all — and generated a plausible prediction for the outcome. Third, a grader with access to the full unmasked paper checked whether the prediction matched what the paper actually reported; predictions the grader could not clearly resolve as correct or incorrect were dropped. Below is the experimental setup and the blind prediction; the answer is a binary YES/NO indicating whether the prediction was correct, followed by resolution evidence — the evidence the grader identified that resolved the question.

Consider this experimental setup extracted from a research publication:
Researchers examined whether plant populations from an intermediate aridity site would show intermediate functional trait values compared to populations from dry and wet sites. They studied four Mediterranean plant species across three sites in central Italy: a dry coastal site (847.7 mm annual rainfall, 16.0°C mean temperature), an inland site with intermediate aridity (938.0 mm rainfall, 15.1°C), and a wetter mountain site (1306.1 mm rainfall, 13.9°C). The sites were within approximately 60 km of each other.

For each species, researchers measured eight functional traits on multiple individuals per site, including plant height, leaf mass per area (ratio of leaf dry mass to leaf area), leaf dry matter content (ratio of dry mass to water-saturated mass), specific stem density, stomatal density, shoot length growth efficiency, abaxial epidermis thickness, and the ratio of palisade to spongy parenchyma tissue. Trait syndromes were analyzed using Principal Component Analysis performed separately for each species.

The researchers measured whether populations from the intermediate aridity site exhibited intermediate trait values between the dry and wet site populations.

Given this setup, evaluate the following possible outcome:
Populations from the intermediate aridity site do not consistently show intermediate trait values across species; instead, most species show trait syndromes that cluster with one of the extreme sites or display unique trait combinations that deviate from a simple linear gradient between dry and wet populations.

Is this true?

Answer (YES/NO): YES